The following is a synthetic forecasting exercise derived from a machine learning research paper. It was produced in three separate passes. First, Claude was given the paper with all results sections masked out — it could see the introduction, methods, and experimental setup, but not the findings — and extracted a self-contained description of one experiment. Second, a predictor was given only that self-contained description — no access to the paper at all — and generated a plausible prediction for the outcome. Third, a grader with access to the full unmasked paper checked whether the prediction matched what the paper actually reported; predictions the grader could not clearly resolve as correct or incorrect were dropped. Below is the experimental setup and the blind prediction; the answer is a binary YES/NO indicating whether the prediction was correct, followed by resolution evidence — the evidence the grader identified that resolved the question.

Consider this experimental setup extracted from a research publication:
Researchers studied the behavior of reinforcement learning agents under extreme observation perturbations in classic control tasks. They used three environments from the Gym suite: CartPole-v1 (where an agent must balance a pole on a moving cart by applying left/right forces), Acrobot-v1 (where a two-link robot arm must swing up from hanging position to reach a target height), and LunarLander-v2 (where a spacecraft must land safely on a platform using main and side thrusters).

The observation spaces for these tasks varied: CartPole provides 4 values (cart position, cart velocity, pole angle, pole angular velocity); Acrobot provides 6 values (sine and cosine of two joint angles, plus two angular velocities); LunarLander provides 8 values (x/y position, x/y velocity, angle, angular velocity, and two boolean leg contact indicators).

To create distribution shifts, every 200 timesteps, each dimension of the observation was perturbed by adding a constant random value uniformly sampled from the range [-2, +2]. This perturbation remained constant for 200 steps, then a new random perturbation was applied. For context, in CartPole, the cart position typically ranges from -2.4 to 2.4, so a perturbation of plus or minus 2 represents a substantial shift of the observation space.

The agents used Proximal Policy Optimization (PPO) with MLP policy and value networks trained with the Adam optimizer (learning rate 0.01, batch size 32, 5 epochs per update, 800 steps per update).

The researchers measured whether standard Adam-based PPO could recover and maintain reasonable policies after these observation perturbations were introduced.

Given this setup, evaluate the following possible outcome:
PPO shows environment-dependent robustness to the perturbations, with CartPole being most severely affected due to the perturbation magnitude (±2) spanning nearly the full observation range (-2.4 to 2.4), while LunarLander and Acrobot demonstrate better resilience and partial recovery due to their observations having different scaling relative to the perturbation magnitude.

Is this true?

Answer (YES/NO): NO